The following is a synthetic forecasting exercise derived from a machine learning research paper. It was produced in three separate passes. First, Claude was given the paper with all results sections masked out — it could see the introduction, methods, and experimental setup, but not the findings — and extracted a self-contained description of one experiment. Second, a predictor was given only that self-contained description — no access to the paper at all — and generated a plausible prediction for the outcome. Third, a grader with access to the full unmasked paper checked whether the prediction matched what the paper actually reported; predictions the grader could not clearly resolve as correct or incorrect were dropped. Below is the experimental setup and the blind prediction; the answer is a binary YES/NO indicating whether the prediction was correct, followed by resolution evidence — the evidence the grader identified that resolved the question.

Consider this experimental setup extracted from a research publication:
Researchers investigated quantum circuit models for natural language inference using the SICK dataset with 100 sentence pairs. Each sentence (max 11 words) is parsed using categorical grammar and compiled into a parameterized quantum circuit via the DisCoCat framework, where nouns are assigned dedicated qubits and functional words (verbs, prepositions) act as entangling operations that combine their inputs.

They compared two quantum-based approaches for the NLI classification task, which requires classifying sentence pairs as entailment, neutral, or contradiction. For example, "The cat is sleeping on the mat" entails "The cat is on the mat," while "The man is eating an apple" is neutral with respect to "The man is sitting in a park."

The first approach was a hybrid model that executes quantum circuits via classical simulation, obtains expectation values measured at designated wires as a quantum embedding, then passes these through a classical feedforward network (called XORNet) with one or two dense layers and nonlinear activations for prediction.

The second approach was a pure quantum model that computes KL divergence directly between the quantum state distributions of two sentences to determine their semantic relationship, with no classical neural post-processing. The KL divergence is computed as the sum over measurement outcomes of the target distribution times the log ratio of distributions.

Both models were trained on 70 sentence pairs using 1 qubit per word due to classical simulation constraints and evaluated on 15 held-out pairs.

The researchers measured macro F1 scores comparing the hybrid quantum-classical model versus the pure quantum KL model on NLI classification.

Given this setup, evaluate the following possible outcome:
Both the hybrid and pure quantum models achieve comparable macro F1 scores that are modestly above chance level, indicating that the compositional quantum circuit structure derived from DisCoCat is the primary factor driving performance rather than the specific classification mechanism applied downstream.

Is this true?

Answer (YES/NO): NO